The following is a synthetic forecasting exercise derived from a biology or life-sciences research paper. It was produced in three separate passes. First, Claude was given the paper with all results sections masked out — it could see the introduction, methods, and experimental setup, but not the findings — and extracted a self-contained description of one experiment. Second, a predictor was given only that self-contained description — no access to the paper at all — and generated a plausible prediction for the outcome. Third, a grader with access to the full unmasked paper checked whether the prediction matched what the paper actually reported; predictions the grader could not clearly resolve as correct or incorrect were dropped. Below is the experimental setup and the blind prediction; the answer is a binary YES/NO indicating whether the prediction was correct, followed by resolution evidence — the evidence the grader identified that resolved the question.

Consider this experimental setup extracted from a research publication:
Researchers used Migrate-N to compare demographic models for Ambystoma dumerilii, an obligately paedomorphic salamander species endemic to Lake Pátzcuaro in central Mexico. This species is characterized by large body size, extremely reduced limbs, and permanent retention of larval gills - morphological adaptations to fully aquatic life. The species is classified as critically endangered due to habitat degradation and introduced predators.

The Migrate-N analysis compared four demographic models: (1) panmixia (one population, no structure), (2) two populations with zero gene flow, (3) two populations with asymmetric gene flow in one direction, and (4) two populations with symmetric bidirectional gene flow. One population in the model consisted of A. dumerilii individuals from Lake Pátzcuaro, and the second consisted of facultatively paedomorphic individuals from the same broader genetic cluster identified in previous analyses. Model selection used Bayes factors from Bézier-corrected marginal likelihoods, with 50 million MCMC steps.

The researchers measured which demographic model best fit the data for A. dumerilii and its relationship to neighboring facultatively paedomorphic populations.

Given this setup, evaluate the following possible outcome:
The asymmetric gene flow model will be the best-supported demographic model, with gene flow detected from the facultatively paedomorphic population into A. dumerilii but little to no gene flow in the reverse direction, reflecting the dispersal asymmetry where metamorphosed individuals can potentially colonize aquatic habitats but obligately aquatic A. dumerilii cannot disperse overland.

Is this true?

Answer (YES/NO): NO